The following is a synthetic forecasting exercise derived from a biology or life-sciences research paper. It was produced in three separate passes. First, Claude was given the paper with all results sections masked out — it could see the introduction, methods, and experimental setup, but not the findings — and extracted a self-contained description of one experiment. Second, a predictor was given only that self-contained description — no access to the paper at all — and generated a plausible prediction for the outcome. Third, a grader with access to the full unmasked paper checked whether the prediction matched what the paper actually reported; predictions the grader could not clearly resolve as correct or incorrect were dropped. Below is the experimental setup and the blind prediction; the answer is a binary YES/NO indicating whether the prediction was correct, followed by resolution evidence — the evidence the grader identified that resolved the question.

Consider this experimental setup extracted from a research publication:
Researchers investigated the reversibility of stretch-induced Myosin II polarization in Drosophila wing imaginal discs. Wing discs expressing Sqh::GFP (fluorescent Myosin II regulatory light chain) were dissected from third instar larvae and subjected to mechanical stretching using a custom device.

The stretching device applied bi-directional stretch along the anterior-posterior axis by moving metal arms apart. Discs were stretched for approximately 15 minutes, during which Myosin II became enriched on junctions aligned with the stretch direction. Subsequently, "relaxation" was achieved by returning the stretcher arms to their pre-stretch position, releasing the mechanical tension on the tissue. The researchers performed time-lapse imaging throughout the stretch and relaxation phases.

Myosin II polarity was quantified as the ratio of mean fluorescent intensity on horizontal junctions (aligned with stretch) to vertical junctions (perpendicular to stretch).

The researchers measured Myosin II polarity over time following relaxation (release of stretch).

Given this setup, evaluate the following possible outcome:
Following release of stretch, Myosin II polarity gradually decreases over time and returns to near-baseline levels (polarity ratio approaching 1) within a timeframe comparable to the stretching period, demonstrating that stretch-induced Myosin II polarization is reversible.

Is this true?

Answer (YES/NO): YES